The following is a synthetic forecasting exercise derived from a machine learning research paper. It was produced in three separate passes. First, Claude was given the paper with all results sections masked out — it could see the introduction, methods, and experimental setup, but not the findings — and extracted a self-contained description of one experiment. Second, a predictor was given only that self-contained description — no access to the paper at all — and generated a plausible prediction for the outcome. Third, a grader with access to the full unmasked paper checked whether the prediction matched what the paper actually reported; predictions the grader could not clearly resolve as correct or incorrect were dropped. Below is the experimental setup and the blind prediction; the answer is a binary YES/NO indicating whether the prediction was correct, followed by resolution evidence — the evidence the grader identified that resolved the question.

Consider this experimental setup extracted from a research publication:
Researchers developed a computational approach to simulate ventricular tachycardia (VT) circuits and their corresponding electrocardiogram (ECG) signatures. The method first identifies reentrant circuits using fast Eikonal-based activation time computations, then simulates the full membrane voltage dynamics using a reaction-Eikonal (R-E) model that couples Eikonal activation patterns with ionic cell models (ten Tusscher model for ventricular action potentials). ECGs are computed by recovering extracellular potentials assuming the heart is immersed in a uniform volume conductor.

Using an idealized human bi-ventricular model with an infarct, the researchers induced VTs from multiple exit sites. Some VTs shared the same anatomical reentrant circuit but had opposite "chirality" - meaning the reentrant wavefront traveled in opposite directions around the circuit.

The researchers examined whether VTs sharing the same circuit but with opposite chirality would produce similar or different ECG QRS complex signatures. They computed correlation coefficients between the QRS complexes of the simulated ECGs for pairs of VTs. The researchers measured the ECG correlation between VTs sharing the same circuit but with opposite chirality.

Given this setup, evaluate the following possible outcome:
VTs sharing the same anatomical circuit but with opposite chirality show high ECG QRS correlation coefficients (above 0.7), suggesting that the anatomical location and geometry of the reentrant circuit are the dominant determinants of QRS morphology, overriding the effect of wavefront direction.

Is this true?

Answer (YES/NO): NO